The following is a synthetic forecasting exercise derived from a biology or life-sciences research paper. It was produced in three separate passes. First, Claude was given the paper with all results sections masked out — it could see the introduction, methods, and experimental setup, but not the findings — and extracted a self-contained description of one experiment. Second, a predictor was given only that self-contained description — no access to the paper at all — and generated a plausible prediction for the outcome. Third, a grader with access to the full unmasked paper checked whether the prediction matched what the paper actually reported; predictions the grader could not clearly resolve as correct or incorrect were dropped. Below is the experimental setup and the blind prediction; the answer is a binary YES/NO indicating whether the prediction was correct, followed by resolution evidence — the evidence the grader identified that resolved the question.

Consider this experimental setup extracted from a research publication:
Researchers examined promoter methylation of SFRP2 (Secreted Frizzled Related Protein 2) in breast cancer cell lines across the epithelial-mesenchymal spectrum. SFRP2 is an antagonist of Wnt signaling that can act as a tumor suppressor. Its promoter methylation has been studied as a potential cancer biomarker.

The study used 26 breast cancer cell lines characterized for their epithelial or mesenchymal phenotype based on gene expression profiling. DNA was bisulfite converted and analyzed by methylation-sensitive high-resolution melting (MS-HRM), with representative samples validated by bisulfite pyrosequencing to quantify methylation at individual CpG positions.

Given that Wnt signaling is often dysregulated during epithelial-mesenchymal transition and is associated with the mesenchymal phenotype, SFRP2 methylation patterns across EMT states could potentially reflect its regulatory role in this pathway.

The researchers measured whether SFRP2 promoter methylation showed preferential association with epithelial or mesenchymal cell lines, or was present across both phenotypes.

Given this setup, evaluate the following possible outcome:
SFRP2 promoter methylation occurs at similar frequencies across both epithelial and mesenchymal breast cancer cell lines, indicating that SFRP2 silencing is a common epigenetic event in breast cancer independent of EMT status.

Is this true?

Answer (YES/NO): YES